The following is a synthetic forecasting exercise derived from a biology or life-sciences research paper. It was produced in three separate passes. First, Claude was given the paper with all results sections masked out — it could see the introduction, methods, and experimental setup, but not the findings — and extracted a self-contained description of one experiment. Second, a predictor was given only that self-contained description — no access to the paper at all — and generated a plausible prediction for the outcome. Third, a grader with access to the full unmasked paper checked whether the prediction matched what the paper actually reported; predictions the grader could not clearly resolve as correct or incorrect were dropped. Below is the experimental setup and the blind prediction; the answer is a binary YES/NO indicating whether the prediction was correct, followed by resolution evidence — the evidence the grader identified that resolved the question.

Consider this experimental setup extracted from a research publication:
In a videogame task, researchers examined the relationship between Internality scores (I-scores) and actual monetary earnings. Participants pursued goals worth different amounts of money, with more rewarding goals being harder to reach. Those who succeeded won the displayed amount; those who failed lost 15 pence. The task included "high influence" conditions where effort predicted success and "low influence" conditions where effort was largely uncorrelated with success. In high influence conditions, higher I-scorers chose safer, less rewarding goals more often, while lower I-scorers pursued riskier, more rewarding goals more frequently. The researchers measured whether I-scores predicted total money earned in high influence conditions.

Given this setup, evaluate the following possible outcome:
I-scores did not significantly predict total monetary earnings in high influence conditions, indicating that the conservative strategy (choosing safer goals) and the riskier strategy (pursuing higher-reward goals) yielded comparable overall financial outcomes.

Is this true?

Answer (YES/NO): YES